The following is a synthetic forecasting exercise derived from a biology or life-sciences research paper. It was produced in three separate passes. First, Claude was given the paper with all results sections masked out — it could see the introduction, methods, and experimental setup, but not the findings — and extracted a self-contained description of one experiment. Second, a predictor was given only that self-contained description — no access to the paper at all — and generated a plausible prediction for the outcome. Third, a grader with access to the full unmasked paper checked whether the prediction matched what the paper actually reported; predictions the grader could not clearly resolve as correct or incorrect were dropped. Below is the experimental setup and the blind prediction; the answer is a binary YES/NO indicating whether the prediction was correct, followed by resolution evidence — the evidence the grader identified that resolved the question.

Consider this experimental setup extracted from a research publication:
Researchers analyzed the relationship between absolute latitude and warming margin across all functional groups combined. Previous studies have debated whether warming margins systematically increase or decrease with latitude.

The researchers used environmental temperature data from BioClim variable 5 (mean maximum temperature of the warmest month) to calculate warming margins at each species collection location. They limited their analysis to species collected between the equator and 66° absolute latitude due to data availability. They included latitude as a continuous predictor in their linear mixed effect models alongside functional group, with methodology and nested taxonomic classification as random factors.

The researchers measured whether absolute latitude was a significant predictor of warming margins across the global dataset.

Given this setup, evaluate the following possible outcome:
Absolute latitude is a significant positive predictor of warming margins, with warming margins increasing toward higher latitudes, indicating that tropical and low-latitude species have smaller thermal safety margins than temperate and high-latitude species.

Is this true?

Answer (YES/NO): YES